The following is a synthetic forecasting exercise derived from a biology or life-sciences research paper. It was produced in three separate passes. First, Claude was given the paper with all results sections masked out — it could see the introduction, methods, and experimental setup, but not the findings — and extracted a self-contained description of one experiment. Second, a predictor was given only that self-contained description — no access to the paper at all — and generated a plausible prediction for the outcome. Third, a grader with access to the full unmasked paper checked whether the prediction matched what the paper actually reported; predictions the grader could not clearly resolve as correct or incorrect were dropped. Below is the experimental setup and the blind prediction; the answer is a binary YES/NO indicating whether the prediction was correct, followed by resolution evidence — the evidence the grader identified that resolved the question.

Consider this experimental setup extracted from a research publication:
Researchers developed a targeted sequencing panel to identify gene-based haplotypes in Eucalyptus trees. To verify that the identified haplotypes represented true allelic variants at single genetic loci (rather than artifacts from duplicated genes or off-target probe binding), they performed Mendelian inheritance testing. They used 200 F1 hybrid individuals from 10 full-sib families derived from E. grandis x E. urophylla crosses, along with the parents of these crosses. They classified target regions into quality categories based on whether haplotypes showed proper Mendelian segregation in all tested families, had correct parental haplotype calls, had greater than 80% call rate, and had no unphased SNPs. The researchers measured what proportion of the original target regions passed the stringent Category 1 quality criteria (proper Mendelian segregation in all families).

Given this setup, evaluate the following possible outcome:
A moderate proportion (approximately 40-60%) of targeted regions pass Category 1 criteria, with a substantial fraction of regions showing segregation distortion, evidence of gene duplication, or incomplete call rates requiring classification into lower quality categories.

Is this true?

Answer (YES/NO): NO